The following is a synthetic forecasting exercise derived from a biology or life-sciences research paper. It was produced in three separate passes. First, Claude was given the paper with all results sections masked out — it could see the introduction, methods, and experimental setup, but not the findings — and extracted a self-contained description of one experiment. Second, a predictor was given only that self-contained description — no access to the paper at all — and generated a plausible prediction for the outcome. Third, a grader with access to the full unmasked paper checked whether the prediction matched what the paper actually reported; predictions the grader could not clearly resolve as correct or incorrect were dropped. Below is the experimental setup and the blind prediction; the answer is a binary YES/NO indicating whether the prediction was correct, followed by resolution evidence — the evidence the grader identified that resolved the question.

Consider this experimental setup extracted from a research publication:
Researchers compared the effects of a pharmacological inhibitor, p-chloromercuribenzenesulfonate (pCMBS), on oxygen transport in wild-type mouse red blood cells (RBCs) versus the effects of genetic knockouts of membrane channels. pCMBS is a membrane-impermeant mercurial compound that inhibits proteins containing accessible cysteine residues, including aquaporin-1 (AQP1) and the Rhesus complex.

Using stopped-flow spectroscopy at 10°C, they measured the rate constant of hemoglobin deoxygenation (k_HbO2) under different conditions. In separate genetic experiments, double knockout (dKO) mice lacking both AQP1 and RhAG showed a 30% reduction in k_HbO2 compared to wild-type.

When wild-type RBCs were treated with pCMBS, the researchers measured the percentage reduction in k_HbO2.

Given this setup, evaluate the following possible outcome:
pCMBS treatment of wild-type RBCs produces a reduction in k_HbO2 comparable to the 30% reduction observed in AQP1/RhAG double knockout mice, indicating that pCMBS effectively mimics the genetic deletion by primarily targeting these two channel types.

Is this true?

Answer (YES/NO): NO